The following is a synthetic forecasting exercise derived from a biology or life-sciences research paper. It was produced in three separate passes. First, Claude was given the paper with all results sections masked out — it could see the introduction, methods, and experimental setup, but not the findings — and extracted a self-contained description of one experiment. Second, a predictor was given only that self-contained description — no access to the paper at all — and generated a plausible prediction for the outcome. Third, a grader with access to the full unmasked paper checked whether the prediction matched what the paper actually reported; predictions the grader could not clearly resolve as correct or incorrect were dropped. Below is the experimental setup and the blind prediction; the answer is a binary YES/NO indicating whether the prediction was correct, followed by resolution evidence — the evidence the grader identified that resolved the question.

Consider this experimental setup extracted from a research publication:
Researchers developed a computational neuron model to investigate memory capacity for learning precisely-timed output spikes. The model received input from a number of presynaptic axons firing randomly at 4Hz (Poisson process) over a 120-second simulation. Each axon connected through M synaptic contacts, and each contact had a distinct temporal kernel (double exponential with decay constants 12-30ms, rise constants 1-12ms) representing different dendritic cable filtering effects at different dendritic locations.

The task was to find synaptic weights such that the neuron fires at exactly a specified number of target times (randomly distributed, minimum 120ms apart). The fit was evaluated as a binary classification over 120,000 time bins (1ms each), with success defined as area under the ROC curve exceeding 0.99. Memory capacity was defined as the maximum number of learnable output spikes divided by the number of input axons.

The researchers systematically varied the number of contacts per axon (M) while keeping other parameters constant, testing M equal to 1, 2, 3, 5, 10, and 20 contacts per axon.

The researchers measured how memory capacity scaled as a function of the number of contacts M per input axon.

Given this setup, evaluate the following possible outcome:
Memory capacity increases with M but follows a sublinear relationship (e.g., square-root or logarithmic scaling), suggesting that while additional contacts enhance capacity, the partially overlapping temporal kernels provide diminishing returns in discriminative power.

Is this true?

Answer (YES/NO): YES